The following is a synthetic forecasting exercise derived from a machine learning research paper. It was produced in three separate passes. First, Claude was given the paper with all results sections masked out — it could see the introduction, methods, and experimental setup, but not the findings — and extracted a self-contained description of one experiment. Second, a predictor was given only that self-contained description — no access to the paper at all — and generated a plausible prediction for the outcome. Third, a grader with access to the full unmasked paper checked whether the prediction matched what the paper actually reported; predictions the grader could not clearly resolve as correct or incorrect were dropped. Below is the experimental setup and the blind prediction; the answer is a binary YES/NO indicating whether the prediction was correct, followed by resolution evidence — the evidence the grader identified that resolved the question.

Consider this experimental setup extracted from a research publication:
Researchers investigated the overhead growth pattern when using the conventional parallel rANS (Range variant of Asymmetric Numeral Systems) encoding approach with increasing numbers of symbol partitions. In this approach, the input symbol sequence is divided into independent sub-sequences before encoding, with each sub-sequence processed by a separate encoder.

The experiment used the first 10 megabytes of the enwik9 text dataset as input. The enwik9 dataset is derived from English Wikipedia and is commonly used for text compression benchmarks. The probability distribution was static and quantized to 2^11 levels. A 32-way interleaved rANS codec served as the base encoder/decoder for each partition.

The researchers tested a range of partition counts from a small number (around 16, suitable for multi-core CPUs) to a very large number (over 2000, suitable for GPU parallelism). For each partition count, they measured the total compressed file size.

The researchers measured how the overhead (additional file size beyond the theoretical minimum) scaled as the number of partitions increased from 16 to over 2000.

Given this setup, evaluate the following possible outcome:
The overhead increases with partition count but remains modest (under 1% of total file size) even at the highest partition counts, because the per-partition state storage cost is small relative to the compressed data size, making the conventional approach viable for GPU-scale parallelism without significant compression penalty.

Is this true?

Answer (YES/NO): NO